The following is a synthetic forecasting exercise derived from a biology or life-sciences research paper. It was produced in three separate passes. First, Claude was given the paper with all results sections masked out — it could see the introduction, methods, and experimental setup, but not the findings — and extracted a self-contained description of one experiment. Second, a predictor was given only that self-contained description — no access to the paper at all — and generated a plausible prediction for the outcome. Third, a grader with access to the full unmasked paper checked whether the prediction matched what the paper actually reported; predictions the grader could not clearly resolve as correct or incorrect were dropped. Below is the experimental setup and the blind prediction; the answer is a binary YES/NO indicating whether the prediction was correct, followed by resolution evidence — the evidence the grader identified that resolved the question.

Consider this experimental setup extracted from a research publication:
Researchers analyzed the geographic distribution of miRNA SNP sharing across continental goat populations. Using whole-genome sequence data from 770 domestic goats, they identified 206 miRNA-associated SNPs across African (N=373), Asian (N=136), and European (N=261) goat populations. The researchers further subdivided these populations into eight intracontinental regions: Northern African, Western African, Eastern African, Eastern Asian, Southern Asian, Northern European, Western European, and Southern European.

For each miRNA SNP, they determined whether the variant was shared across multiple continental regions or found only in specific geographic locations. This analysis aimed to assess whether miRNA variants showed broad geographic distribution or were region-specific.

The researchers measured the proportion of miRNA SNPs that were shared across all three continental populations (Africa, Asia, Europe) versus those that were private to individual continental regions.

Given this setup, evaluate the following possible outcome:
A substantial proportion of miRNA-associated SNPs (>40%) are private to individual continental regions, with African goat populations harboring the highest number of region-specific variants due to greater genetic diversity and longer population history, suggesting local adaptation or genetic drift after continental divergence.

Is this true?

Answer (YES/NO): YES